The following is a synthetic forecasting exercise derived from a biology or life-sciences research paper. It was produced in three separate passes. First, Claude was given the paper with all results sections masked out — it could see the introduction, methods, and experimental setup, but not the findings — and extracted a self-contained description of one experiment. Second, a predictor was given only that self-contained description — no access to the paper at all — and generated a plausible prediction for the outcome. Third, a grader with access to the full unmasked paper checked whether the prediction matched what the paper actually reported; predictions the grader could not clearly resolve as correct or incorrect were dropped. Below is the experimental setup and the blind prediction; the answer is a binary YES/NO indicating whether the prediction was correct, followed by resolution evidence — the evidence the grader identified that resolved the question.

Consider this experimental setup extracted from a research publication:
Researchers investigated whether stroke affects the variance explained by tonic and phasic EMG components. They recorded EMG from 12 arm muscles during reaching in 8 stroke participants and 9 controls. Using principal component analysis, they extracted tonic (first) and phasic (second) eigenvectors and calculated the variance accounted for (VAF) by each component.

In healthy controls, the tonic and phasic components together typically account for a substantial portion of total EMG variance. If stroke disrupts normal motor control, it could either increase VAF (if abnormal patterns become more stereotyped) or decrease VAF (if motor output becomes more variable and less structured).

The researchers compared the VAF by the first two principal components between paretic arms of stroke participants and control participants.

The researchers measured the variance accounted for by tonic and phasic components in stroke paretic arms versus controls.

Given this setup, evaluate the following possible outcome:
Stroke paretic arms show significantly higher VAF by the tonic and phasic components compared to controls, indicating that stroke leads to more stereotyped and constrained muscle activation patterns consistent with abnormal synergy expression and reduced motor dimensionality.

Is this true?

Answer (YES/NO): NO